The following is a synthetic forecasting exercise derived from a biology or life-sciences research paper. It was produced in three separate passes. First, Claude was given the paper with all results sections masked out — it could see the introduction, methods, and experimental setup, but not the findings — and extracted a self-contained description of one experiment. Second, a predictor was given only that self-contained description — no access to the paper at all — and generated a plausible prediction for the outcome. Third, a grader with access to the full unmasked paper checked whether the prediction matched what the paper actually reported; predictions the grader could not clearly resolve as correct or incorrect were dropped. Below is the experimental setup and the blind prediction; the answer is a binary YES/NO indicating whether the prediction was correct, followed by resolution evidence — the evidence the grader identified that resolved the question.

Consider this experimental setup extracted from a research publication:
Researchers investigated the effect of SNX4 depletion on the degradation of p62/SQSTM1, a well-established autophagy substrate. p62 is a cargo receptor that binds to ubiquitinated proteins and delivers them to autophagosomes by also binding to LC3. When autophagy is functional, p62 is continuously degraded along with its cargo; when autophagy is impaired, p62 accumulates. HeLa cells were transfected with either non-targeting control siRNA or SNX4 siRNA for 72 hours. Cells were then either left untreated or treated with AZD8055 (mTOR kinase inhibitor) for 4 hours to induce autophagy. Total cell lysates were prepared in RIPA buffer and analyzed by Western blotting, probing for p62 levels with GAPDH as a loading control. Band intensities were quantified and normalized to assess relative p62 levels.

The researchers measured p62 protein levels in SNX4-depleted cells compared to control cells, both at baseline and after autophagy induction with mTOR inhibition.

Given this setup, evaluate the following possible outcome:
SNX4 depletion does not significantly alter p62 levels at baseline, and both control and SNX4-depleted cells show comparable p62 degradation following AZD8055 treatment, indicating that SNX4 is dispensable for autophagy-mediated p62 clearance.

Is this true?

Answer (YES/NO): NO